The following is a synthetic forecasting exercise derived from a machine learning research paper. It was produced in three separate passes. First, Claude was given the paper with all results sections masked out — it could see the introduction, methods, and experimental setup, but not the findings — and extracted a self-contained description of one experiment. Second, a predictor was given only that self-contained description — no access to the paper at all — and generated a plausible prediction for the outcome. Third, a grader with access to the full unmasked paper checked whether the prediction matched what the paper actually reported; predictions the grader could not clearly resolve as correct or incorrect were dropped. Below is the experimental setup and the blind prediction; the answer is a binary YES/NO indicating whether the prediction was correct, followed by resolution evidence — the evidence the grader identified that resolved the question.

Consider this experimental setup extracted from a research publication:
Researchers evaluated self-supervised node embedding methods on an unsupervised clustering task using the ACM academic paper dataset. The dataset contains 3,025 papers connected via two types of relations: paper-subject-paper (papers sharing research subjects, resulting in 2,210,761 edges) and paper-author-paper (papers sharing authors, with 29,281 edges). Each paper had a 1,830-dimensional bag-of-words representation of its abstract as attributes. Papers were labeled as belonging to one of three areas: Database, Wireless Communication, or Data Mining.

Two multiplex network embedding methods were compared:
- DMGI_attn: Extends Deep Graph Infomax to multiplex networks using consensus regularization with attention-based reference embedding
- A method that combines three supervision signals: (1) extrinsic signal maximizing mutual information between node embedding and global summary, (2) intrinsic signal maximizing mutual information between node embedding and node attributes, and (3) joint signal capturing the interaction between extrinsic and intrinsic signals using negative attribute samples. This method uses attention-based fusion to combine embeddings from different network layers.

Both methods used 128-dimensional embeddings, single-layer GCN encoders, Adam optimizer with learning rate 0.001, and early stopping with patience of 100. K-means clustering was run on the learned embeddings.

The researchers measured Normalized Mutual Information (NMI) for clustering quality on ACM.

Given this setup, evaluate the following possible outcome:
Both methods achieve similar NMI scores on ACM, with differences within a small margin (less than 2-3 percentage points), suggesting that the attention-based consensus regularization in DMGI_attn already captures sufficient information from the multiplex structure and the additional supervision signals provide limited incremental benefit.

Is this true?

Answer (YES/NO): YES